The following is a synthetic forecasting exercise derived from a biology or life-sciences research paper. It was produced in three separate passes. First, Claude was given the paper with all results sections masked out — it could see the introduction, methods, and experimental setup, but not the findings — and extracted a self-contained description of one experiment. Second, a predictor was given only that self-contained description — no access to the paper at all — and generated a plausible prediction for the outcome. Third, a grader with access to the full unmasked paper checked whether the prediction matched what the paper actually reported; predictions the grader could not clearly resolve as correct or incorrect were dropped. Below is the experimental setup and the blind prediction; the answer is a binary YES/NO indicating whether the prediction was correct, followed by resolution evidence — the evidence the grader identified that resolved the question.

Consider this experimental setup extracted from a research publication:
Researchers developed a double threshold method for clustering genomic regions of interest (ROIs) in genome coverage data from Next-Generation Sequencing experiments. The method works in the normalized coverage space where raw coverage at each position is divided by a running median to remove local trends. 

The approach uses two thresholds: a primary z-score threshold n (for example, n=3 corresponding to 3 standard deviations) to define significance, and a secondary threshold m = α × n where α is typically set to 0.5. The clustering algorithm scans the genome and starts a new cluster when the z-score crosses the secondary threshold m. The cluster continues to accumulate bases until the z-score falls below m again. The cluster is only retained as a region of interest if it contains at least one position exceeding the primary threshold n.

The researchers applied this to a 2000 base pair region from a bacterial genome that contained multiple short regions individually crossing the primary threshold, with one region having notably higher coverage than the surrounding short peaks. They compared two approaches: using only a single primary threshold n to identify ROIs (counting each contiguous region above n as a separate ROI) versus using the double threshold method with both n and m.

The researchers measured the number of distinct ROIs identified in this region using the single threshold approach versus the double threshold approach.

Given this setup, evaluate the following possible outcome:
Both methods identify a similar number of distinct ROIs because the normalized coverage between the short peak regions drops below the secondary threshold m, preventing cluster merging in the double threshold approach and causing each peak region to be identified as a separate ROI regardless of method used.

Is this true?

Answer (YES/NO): NO